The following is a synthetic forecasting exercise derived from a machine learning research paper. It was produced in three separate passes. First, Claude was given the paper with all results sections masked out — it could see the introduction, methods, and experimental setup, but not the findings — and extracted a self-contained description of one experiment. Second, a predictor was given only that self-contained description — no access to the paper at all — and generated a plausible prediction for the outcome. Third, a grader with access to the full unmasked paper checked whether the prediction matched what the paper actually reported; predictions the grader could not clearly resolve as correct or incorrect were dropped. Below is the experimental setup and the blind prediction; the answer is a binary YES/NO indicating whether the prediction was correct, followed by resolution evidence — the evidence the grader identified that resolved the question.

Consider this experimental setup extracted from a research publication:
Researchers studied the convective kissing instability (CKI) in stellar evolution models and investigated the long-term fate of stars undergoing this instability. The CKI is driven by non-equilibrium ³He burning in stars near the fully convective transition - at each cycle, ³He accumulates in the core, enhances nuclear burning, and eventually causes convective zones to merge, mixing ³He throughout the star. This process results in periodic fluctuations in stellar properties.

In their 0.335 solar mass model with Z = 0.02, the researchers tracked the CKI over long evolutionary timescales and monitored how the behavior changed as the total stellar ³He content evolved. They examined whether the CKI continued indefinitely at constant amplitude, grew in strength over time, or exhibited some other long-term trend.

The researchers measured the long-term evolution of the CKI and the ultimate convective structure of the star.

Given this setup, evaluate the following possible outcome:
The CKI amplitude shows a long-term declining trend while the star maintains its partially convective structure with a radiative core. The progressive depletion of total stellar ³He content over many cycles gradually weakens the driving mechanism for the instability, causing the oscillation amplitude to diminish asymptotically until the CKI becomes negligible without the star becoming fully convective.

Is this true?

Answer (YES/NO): NO